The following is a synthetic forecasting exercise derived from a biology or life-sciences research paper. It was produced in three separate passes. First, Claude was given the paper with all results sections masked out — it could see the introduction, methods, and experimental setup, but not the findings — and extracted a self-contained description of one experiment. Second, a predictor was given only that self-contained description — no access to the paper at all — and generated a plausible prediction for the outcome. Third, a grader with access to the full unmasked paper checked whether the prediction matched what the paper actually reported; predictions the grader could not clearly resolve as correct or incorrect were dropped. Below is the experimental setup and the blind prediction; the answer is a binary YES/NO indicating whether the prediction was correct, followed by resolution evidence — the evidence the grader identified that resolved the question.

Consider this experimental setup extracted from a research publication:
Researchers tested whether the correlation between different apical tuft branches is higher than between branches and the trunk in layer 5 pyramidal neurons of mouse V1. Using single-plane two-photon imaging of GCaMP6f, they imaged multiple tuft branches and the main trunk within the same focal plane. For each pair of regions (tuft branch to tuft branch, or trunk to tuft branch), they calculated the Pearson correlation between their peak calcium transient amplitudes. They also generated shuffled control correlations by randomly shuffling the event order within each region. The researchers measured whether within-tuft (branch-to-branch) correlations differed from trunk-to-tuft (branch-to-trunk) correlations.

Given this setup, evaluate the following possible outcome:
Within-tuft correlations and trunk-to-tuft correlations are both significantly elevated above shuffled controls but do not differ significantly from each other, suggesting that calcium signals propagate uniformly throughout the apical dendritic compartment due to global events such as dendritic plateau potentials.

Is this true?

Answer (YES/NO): YES